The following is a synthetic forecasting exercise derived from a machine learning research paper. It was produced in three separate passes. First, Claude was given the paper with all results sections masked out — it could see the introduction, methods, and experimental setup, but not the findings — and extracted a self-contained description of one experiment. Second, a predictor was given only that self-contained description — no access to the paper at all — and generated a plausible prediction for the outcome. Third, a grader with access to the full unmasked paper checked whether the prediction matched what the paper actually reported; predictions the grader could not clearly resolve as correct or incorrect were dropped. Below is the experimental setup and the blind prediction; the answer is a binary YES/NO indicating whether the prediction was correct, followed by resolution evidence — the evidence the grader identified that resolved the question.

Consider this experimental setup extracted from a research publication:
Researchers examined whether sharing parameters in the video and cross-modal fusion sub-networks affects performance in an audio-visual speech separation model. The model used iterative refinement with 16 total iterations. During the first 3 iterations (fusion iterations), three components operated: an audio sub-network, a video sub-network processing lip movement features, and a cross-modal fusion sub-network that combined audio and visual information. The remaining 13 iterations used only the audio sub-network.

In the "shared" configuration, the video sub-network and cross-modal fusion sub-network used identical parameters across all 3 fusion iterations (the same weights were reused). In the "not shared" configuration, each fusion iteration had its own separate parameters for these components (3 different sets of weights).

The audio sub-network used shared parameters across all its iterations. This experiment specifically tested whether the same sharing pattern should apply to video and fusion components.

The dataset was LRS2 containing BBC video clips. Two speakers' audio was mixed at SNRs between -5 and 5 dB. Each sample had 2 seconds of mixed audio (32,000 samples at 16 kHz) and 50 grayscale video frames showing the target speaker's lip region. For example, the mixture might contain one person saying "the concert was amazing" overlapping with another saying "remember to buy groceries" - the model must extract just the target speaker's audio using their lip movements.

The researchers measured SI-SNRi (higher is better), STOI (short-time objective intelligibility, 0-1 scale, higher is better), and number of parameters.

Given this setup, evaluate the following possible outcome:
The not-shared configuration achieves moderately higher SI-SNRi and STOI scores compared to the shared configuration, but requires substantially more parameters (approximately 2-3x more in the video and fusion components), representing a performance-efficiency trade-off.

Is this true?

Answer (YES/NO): NO